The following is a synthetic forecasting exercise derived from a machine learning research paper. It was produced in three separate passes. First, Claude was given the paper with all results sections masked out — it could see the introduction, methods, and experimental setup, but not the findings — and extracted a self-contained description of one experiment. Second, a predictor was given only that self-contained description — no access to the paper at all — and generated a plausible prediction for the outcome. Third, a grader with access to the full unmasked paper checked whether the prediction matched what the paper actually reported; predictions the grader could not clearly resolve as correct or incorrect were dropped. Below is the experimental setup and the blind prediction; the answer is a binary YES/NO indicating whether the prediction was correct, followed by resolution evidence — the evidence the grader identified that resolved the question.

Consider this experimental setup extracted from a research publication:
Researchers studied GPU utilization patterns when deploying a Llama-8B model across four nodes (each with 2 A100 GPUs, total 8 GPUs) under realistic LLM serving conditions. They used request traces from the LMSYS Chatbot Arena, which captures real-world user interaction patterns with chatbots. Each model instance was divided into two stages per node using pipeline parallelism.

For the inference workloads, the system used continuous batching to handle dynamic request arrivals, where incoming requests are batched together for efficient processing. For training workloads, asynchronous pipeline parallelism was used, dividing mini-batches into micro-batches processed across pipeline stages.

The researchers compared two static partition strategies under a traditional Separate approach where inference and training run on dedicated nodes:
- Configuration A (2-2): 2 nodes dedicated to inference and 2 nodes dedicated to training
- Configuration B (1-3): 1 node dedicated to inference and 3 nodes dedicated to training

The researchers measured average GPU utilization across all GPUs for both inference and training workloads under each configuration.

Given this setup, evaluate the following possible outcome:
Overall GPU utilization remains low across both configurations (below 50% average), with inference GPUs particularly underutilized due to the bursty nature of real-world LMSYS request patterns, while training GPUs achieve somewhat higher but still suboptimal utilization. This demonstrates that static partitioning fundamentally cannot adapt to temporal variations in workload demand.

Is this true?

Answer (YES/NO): YES